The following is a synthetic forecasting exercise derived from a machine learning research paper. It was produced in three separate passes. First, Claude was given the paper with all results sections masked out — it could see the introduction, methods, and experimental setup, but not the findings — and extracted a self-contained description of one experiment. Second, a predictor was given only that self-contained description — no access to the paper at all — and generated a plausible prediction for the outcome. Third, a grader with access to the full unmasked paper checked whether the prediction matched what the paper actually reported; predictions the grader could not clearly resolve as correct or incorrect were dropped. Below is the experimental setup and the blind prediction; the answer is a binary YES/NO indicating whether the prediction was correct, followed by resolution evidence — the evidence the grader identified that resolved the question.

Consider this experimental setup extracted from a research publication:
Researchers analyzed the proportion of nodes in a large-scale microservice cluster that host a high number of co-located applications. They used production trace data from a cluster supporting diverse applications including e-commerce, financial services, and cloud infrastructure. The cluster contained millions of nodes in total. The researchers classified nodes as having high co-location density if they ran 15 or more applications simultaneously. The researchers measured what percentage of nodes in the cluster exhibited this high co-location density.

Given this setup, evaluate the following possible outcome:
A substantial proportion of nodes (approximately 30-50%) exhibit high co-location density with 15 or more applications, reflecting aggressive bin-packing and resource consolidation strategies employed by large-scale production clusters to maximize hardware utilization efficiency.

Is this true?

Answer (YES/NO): NO